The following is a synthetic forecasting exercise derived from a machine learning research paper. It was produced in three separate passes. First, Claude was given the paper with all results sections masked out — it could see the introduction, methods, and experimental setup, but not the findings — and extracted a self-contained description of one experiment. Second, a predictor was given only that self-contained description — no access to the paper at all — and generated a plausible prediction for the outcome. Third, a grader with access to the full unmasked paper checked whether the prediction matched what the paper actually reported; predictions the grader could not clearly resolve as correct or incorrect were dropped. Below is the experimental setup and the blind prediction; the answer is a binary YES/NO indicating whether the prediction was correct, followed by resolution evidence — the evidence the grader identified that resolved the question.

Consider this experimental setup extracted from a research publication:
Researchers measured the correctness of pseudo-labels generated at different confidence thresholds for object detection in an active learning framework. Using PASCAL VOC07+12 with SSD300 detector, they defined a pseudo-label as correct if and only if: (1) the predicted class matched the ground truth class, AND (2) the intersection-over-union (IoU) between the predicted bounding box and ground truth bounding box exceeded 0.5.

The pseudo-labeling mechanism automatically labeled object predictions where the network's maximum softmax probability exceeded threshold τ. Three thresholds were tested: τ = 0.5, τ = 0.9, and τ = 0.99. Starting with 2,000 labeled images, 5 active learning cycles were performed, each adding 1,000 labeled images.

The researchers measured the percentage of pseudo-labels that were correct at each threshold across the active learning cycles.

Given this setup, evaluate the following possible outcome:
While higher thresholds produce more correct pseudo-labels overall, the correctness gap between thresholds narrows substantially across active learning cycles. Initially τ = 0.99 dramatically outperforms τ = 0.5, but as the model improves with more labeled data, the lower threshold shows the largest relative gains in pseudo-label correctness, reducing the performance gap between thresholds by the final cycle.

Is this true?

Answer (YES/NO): YES